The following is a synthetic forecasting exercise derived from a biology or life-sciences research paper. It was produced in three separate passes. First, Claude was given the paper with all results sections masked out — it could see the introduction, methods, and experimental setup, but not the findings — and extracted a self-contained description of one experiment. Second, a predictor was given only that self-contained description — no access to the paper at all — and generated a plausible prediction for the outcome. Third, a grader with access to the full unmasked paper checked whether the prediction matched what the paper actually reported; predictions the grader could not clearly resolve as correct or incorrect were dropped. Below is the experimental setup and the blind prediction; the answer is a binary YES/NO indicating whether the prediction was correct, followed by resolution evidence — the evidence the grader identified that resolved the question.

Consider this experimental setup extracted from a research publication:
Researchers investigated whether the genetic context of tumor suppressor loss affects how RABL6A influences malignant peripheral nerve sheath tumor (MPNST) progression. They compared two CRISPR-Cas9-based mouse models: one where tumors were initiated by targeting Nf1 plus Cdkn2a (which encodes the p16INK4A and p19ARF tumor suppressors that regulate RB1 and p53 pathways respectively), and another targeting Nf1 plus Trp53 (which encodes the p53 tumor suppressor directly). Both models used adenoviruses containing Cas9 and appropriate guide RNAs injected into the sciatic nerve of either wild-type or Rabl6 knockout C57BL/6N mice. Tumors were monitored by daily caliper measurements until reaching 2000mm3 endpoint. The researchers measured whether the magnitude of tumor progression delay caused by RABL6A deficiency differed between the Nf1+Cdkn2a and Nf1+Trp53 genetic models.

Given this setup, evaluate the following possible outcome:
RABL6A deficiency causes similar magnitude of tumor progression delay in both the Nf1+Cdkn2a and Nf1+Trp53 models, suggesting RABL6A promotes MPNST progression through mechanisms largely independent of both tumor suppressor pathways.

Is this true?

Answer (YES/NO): YES